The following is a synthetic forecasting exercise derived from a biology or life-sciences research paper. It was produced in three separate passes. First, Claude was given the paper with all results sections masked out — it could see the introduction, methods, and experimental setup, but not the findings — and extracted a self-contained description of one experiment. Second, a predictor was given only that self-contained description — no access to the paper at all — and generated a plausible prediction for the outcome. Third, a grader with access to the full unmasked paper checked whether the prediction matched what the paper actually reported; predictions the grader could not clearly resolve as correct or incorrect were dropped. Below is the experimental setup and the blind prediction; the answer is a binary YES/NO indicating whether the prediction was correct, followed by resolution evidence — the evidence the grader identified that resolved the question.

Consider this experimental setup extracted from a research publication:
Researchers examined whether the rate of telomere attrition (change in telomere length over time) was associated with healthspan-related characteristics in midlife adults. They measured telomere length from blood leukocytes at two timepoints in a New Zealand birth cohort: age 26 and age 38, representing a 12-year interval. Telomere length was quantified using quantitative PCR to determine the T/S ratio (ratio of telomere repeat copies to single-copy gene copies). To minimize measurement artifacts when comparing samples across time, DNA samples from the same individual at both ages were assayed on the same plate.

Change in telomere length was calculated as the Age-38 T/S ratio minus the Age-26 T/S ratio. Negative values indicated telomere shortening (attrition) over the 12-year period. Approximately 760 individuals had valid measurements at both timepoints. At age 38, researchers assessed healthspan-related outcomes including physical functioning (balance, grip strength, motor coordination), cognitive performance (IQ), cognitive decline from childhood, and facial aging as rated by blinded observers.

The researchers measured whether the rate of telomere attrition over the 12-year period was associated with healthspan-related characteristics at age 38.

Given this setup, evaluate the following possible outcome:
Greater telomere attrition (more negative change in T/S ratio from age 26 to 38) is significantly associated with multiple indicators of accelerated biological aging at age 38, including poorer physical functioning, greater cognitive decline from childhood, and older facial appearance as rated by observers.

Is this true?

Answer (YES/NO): NO